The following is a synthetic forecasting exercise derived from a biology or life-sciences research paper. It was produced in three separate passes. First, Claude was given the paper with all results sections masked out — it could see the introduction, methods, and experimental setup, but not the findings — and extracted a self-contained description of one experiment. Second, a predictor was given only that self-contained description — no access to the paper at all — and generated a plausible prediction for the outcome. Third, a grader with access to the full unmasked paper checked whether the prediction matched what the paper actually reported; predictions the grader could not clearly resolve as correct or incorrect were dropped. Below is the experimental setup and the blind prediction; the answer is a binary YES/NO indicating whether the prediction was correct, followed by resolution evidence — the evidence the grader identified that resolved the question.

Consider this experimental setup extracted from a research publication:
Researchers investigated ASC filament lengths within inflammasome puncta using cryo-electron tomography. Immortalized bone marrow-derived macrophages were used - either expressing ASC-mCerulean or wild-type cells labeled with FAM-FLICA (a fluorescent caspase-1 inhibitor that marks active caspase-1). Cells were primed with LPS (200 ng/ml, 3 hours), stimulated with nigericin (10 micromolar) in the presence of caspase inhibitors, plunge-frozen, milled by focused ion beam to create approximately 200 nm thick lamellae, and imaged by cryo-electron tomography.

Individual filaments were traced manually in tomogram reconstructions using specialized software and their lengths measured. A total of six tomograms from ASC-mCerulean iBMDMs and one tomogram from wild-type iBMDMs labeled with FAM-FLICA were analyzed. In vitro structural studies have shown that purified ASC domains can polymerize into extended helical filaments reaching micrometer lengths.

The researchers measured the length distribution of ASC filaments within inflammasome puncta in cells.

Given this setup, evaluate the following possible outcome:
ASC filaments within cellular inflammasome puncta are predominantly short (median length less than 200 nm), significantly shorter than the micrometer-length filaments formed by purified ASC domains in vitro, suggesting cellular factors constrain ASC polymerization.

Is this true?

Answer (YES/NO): NO